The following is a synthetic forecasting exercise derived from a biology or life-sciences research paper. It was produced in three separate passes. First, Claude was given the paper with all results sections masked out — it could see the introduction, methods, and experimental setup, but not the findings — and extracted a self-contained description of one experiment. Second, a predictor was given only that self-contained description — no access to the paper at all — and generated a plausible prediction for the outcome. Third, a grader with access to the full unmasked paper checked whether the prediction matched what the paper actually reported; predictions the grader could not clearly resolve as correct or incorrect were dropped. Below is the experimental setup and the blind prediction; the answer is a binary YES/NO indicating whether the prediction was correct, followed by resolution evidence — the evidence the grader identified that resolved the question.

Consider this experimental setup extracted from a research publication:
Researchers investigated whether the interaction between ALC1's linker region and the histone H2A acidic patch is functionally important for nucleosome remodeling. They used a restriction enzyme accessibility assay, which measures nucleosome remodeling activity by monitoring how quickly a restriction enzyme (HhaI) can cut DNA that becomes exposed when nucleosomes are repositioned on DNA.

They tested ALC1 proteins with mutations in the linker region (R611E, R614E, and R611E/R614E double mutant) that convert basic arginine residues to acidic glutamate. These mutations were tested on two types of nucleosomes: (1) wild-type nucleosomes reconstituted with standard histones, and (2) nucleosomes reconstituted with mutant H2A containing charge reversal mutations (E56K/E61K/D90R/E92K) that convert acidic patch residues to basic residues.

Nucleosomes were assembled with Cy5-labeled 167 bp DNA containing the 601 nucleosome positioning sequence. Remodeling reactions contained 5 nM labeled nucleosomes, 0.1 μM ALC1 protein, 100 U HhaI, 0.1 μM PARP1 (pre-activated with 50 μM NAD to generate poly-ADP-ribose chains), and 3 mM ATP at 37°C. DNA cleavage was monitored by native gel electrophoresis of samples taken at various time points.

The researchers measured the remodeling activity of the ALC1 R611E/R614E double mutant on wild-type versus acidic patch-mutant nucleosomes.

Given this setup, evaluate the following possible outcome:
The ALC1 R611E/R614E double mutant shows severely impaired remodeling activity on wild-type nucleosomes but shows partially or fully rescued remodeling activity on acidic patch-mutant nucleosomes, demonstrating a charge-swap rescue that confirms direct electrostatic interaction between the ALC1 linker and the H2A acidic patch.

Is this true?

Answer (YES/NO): NO